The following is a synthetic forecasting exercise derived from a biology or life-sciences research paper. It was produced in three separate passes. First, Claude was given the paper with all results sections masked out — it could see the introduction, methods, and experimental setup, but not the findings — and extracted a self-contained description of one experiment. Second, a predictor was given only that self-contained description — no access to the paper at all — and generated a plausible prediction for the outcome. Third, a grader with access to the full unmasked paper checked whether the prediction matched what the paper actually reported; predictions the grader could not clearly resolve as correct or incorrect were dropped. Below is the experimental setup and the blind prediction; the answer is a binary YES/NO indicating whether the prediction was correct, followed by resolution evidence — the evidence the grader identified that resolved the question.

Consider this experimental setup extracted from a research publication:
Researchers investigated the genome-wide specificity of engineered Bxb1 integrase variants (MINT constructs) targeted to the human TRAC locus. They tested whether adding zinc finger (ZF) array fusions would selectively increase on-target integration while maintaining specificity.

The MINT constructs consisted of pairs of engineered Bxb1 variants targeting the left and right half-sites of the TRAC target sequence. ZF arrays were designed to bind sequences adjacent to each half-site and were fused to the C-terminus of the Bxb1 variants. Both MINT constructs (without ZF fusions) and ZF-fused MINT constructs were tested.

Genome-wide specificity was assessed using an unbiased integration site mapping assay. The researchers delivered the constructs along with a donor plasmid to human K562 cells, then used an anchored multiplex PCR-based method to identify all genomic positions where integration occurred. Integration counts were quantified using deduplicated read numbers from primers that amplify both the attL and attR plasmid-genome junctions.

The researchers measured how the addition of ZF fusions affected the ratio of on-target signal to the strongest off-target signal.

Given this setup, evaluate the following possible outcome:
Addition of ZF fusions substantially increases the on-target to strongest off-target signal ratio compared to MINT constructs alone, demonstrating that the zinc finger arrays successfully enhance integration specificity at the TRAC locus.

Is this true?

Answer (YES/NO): YES